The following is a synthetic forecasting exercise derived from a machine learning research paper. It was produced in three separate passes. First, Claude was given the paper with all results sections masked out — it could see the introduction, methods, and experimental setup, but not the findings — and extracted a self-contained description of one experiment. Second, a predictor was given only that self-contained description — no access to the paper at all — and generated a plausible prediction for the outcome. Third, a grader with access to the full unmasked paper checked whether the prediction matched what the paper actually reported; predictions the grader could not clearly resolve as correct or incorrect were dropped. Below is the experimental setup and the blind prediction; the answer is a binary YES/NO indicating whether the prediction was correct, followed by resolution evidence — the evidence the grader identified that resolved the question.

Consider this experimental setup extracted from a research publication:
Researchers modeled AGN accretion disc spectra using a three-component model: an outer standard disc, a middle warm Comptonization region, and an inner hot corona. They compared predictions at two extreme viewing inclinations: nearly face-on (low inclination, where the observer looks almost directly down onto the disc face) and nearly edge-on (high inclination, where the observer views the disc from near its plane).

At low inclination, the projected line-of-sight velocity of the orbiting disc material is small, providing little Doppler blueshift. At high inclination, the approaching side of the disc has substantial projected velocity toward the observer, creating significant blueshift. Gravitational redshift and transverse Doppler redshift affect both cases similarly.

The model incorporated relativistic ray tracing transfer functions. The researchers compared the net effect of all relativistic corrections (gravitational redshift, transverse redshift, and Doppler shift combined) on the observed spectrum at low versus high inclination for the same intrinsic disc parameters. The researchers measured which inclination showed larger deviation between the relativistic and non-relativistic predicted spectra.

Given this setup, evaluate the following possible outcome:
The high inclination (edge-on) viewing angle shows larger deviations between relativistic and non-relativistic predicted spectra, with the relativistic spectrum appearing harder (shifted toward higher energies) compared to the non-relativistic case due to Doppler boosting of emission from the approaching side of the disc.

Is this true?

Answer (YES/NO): NO